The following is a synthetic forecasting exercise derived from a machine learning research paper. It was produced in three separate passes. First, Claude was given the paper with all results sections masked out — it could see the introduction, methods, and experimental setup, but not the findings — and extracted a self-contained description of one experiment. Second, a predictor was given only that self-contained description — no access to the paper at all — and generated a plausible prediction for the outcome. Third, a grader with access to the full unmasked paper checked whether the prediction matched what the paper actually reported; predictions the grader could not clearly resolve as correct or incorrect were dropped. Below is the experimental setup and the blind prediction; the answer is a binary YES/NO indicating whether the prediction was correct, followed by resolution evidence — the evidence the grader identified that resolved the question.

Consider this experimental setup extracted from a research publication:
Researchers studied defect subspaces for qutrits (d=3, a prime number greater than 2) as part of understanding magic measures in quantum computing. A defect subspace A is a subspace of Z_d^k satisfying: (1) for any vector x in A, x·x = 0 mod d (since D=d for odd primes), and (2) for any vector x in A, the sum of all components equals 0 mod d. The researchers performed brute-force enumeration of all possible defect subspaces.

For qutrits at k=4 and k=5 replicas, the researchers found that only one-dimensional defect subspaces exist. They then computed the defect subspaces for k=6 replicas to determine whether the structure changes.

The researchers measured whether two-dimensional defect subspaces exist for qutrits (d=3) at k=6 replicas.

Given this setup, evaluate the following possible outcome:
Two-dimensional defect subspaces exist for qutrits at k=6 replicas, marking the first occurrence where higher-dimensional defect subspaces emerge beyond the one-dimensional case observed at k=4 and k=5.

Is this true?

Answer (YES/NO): YES